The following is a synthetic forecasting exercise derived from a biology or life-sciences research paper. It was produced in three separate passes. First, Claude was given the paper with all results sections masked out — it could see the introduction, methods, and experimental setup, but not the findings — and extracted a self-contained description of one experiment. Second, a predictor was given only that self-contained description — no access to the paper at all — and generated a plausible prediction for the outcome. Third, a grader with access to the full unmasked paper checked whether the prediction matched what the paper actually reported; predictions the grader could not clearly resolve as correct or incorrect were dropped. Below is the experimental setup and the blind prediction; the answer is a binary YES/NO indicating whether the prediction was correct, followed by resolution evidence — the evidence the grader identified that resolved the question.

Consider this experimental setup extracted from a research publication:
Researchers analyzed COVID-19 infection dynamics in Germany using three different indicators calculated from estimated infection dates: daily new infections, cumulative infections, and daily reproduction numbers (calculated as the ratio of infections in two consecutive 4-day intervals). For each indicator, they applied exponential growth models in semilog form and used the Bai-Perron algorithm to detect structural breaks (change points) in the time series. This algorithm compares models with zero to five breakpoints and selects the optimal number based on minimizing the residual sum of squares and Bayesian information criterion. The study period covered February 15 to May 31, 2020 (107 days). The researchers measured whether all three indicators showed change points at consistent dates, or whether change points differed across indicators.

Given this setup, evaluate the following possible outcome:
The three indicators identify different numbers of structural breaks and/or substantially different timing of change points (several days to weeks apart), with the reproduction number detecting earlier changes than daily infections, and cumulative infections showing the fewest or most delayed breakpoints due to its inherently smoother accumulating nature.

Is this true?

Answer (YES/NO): YES